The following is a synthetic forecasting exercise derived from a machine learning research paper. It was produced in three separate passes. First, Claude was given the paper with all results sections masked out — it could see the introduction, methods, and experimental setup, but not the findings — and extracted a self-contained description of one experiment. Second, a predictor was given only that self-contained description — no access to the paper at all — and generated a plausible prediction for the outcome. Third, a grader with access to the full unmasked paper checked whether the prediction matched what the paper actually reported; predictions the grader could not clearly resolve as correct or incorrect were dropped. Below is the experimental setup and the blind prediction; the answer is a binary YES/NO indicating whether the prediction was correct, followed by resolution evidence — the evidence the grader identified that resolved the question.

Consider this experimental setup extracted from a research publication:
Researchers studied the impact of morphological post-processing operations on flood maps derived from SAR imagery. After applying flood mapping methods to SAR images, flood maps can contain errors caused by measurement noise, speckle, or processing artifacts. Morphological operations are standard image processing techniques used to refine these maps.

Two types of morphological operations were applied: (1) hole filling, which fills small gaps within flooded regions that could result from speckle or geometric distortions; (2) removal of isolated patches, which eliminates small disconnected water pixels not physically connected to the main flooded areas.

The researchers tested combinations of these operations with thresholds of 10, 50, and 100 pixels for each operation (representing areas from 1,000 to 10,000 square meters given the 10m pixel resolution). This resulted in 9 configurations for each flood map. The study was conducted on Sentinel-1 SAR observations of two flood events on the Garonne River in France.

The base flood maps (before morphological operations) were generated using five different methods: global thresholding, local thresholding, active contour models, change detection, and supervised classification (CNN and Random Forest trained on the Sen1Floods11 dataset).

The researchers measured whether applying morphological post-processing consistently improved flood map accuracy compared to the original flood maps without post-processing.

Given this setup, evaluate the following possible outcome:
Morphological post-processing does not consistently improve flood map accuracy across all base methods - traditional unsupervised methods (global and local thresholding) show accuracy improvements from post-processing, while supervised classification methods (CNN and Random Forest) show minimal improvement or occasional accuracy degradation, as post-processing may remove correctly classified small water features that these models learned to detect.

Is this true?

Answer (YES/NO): NO